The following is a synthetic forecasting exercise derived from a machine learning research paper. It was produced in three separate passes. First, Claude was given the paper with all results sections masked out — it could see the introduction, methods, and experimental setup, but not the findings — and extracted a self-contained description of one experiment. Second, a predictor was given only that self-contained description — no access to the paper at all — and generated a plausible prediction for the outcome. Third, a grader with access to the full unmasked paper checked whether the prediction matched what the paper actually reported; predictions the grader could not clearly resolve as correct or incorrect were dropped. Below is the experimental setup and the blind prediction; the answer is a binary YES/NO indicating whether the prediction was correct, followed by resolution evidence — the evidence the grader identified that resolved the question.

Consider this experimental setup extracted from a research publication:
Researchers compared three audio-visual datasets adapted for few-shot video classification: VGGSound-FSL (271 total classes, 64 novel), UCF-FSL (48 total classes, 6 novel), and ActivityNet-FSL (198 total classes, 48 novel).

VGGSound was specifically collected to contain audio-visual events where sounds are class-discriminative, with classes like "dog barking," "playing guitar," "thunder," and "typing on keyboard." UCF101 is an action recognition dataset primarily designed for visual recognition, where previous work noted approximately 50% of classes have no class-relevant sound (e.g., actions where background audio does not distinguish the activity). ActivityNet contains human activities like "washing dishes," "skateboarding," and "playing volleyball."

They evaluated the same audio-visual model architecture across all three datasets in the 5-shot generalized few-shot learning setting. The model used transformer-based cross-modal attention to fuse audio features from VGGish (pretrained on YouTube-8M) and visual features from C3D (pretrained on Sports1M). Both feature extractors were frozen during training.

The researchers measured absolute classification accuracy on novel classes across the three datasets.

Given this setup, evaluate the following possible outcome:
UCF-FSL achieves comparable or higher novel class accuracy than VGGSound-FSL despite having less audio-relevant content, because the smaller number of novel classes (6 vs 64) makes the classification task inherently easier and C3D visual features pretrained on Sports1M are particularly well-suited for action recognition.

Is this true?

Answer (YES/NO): YES